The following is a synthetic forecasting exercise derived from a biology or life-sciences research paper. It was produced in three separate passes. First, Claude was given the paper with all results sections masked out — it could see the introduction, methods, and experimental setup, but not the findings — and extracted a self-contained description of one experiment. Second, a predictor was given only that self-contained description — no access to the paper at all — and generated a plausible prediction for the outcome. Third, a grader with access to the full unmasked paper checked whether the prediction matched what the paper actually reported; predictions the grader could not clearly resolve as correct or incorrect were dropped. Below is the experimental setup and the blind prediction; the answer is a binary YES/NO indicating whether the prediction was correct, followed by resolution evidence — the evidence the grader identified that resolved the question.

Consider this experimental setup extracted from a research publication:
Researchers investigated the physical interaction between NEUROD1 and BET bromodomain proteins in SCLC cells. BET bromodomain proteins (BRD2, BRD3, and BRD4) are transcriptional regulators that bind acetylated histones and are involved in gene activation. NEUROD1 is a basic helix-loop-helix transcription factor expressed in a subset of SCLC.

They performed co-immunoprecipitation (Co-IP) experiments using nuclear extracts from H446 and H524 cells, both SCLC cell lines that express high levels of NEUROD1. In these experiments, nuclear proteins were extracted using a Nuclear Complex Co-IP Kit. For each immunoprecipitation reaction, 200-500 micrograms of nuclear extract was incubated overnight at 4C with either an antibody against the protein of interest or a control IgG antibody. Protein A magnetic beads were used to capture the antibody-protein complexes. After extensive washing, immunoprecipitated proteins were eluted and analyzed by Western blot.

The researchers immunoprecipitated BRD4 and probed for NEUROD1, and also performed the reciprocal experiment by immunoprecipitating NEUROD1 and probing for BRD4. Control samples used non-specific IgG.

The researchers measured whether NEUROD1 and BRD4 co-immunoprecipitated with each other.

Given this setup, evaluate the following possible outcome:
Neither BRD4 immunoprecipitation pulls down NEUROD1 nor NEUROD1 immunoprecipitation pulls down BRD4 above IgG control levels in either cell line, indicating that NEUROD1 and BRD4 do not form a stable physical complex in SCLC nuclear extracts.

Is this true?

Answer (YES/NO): NO